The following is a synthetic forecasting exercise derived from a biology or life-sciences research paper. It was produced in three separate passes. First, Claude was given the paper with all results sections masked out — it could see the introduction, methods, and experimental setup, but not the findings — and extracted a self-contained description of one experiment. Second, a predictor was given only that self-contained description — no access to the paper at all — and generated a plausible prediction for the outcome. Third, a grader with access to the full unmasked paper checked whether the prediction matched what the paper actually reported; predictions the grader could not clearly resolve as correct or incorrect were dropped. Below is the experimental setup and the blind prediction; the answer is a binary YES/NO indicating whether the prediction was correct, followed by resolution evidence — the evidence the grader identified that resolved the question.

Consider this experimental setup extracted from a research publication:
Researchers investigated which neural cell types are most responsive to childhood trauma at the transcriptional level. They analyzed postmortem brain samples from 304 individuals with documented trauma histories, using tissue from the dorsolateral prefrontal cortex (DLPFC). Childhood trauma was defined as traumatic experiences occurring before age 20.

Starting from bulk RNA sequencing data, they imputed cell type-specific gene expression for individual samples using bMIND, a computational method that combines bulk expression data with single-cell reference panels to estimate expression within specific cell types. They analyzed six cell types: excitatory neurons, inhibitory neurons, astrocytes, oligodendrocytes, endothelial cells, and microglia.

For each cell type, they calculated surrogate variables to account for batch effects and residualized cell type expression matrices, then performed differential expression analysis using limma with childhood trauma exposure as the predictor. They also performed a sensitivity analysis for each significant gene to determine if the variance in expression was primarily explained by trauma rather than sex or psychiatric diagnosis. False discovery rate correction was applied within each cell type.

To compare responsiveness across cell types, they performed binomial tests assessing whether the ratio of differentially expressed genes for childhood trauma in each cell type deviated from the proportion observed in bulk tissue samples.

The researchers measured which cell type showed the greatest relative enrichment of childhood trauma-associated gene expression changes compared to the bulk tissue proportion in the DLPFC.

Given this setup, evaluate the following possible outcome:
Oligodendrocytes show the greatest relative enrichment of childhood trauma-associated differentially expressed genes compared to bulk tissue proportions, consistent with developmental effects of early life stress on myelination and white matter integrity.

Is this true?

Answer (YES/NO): NO